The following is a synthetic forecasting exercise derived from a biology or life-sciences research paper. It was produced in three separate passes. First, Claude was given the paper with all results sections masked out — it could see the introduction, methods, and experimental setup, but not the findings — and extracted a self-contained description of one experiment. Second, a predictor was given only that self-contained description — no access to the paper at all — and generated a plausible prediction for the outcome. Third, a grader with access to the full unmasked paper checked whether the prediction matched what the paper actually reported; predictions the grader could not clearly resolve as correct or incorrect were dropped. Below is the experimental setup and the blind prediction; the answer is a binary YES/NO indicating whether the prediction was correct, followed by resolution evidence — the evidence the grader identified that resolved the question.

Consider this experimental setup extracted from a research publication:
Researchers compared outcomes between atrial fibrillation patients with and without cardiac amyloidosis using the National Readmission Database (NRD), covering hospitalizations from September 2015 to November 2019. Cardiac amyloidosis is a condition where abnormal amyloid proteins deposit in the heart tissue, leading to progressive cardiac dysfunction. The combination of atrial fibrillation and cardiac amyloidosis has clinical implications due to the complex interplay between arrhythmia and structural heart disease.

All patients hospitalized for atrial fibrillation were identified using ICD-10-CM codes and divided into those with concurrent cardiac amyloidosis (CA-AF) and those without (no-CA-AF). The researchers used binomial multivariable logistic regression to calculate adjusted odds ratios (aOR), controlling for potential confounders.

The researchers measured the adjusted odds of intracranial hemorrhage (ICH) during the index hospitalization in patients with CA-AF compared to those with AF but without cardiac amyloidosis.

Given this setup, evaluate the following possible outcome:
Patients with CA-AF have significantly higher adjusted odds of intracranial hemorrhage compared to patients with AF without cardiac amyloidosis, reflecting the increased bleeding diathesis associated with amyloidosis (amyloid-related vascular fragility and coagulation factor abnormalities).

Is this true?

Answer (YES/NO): YES